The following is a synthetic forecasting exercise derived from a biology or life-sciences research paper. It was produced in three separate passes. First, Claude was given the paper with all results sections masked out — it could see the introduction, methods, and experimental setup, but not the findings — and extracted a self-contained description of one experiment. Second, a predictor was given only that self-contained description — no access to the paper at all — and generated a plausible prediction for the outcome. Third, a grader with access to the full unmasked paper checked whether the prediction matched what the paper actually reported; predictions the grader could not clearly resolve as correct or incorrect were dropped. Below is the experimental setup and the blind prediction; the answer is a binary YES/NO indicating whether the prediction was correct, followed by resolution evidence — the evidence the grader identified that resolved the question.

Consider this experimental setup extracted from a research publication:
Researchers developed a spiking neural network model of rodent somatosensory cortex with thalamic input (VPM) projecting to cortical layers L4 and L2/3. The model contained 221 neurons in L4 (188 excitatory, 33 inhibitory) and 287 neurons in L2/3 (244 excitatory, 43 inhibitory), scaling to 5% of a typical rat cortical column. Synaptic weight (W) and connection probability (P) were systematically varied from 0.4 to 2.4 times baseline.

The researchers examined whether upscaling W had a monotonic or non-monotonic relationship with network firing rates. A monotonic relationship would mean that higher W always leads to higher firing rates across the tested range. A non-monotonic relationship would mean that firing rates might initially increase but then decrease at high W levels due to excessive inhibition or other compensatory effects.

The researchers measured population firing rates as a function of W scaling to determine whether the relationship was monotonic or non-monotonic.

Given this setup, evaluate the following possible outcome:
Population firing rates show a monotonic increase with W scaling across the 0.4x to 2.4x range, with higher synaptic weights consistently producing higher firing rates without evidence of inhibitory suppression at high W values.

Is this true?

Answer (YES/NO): YES